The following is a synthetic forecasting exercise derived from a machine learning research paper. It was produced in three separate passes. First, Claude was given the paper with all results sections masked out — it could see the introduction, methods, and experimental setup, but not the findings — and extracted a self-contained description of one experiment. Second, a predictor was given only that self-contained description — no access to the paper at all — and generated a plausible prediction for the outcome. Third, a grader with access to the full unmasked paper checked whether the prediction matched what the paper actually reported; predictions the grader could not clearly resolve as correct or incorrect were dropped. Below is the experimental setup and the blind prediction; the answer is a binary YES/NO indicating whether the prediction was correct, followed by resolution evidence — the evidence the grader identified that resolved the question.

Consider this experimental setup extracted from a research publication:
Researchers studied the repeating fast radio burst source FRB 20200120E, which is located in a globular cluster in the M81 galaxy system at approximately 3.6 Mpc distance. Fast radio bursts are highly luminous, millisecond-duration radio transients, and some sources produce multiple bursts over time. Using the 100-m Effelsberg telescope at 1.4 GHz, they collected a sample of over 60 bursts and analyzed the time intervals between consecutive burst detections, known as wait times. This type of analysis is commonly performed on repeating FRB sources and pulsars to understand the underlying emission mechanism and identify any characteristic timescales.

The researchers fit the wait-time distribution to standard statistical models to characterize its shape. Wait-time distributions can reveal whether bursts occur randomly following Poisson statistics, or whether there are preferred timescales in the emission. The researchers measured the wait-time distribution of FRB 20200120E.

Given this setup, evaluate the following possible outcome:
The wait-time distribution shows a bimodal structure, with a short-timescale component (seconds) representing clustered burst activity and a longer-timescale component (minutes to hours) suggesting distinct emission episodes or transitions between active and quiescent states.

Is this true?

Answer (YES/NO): NO